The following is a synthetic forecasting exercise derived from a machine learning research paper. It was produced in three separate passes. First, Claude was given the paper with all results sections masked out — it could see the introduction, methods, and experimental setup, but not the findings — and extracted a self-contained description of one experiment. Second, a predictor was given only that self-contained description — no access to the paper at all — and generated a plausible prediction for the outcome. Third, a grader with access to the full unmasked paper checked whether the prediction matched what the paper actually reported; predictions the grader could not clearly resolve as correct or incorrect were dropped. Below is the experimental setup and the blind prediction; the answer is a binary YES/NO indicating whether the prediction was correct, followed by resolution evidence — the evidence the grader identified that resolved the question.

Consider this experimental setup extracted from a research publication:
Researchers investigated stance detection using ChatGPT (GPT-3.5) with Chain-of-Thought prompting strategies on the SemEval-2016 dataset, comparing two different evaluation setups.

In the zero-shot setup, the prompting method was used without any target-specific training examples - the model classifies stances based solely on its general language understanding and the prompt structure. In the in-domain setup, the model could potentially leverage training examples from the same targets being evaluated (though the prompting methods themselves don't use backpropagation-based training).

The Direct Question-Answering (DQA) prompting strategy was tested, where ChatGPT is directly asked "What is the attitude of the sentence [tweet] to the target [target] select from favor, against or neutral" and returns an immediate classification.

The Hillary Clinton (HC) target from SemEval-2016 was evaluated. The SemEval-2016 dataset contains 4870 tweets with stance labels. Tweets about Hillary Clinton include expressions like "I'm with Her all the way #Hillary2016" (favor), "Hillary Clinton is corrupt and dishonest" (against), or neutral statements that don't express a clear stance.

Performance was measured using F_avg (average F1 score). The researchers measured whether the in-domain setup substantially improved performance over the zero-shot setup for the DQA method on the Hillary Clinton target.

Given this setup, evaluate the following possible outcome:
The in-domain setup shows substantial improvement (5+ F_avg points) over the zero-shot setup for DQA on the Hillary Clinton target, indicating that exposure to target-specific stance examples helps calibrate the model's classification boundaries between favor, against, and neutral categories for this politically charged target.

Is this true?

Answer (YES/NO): NO